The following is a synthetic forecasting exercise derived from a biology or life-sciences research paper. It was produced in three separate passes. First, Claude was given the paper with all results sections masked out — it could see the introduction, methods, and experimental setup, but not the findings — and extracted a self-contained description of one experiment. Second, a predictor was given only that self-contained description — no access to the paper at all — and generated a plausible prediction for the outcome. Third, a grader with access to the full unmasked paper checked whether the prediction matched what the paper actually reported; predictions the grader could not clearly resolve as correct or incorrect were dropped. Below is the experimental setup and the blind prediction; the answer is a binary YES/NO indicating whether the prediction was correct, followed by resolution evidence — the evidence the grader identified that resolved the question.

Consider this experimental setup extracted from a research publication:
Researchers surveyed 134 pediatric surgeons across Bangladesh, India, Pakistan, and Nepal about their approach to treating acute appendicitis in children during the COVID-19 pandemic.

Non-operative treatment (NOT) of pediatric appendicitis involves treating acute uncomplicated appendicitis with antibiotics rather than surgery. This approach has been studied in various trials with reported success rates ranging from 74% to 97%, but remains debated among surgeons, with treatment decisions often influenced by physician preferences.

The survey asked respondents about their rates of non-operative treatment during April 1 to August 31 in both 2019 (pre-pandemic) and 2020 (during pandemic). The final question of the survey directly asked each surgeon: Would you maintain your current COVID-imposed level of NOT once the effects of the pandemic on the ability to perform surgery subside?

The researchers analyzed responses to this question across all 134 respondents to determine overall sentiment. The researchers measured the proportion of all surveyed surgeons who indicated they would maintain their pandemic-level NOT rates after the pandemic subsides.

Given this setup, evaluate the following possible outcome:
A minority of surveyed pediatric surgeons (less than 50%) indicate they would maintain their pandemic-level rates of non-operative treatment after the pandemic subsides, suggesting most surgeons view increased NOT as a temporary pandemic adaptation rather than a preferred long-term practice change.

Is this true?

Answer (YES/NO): YES